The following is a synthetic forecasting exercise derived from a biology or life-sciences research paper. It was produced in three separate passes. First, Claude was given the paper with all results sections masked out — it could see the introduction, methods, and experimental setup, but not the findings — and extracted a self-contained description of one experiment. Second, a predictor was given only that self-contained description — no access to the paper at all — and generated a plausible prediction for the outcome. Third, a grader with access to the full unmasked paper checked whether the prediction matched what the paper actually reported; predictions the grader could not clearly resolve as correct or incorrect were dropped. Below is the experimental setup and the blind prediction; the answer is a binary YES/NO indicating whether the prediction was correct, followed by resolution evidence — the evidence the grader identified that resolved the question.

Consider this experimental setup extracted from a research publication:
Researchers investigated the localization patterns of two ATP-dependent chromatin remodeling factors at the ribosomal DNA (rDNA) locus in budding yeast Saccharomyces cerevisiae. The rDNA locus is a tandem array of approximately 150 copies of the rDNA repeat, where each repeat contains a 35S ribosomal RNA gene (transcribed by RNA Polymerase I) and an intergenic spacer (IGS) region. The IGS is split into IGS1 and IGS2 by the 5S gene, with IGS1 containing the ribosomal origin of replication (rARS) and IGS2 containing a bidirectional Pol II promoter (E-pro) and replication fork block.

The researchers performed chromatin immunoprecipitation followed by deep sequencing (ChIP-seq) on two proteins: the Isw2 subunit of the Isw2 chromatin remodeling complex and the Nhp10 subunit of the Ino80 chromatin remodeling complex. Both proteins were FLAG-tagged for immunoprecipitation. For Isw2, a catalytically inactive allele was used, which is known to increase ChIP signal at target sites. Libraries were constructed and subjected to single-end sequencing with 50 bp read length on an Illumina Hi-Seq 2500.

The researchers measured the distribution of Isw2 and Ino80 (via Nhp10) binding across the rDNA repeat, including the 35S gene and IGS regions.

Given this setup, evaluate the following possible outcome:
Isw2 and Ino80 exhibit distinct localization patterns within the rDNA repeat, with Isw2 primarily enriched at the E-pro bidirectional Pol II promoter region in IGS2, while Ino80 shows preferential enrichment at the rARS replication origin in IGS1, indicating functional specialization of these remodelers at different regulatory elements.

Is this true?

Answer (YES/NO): NO